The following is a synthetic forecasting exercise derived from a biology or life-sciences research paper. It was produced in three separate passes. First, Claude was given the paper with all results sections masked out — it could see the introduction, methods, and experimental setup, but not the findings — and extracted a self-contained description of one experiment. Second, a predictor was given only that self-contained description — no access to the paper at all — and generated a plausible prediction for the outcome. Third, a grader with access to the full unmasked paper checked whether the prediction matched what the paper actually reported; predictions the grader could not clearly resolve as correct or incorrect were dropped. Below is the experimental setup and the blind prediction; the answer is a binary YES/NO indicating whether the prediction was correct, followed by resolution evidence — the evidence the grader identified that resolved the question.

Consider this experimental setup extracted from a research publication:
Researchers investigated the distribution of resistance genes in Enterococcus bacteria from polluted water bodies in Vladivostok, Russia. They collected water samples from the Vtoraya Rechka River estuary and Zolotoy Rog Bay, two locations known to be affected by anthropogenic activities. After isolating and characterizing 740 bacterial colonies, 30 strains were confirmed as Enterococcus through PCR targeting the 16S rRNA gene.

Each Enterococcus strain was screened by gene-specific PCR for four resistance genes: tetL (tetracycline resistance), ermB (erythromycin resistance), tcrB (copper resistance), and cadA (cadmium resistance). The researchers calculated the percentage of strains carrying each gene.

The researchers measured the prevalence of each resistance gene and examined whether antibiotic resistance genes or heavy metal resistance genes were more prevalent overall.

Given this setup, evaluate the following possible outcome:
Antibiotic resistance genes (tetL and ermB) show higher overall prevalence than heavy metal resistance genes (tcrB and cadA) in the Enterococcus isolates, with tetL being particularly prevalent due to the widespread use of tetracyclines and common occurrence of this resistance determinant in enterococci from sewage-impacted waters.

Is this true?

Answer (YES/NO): NO